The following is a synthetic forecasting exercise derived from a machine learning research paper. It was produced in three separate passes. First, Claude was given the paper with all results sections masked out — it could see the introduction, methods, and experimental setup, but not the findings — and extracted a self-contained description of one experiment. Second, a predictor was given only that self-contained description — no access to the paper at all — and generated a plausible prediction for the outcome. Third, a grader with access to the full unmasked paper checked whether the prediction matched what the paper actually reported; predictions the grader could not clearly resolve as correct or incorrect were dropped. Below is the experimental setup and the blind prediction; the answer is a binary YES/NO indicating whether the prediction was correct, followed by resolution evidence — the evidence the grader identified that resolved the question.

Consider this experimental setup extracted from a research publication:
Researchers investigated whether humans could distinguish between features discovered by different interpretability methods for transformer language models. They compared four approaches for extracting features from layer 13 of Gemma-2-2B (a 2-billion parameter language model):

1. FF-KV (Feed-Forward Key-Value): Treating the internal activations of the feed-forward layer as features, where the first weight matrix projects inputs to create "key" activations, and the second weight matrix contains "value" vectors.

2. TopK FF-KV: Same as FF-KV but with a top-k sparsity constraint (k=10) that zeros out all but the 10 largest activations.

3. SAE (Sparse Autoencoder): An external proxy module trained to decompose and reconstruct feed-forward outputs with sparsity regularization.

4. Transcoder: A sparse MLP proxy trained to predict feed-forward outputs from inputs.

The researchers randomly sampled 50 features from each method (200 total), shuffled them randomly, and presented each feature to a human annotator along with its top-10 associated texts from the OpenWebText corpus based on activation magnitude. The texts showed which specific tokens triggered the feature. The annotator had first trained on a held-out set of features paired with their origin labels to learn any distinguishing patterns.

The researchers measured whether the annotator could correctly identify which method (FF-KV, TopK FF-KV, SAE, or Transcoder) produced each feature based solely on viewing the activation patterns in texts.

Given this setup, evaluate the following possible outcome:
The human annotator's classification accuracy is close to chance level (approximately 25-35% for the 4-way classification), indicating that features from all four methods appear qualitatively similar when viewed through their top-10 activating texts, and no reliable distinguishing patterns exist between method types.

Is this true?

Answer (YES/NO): NO